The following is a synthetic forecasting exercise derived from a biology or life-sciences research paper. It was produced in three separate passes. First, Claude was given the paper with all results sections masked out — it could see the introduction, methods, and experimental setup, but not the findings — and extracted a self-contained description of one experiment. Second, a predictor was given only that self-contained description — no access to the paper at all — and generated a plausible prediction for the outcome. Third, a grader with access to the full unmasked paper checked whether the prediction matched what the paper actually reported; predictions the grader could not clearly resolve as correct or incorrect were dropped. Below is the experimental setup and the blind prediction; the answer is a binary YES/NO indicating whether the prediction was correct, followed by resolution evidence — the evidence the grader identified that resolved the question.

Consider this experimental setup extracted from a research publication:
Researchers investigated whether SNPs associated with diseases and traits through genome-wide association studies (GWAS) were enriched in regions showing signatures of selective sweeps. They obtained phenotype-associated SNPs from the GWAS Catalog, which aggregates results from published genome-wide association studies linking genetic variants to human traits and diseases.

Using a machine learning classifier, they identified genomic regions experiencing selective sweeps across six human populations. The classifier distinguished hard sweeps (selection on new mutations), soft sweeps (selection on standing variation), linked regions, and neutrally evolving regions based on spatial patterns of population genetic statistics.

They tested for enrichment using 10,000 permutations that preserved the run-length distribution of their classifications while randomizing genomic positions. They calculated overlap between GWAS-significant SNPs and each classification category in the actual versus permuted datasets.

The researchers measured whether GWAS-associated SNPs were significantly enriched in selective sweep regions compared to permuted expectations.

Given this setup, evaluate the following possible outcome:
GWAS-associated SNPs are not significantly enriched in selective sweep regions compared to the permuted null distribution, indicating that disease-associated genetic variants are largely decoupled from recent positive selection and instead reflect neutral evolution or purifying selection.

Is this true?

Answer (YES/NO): YES